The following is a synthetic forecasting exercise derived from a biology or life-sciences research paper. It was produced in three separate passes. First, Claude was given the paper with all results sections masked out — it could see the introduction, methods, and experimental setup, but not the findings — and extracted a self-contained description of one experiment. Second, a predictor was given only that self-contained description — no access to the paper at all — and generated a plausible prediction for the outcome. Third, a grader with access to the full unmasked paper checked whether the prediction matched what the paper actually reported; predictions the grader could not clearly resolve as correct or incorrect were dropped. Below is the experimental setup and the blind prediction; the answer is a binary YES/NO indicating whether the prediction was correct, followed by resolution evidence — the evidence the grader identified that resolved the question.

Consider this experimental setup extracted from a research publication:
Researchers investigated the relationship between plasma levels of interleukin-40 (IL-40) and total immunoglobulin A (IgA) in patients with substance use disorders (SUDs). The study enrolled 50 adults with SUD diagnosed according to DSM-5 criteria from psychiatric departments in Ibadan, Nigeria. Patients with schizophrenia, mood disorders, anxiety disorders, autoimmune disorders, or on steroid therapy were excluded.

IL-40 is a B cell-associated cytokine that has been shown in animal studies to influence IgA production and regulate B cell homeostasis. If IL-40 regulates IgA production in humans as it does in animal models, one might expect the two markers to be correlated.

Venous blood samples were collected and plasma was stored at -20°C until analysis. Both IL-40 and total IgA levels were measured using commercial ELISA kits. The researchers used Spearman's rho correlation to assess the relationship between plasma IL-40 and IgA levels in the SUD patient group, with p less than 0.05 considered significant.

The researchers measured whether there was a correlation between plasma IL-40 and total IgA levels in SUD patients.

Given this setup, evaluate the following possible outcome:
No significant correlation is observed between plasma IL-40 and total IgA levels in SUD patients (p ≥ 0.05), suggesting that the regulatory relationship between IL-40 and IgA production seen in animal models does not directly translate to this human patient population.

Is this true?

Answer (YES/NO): NO